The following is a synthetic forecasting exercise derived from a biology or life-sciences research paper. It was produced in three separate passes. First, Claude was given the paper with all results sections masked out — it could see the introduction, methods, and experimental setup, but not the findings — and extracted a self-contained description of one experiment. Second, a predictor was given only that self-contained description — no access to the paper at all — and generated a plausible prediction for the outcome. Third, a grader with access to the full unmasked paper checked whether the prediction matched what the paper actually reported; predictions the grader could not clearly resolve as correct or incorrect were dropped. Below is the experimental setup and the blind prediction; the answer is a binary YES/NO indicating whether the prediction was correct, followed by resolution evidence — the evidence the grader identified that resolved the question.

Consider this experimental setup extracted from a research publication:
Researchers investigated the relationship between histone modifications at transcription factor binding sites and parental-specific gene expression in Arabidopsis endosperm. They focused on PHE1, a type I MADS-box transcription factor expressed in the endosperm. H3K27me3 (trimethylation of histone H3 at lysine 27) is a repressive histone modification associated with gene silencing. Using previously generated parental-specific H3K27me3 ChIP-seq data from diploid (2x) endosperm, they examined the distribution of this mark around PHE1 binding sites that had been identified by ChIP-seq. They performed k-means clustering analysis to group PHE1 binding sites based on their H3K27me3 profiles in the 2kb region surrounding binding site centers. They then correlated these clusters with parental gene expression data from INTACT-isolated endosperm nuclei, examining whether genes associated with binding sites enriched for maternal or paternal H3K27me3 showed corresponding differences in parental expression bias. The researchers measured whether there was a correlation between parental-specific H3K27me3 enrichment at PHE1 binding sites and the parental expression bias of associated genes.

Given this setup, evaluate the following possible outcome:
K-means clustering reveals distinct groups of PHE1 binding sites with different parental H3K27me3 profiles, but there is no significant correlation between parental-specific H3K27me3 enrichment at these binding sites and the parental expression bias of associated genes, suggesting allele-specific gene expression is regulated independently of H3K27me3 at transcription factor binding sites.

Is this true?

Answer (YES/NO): NO